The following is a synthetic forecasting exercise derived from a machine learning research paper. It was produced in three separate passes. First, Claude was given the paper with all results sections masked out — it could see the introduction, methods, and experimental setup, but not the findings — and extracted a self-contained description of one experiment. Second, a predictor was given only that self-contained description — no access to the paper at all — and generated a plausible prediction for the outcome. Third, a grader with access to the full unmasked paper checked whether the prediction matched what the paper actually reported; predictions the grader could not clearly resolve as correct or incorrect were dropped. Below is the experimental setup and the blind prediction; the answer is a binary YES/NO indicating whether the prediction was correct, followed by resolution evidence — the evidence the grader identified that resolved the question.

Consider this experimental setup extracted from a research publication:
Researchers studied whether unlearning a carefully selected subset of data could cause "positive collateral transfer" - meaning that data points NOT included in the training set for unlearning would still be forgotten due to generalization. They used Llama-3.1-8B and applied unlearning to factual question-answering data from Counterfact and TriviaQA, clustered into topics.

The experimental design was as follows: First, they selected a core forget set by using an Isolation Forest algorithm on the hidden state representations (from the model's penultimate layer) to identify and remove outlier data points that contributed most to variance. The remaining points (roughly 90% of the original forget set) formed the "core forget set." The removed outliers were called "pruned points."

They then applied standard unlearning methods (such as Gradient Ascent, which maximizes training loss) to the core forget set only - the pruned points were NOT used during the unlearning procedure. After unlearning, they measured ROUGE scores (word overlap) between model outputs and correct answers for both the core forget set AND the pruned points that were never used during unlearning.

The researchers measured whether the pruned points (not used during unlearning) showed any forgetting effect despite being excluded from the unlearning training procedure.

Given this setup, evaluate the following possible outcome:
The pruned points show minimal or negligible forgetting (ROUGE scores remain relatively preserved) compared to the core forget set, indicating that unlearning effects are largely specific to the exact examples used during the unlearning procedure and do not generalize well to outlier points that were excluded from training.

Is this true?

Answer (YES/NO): NO